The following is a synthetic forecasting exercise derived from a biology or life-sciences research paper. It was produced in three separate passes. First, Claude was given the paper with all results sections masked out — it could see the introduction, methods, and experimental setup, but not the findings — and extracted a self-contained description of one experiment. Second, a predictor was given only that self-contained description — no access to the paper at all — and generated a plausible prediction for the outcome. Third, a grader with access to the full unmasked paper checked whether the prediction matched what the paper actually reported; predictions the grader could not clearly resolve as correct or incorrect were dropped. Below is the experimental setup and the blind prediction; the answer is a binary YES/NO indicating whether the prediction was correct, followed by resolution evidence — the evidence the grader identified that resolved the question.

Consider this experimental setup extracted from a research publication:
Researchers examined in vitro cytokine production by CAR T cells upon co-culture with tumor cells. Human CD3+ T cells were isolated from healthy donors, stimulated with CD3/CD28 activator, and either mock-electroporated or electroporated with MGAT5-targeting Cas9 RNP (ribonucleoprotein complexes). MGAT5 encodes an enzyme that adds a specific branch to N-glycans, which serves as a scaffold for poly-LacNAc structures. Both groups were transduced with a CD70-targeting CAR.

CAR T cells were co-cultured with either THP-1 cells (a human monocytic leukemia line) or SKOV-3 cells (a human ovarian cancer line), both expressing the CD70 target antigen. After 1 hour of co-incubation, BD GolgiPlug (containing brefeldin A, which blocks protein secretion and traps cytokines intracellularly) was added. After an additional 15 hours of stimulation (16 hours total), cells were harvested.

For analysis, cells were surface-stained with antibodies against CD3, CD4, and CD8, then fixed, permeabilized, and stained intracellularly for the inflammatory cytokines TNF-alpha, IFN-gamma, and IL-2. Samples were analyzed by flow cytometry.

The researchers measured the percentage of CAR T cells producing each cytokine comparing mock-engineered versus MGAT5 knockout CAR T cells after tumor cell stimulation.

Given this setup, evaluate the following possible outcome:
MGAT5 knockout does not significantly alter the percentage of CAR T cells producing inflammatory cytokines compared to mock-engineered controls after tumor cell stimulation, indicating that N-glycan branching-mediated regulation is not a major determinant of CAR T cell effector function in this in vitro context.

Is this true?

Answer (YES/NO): YES